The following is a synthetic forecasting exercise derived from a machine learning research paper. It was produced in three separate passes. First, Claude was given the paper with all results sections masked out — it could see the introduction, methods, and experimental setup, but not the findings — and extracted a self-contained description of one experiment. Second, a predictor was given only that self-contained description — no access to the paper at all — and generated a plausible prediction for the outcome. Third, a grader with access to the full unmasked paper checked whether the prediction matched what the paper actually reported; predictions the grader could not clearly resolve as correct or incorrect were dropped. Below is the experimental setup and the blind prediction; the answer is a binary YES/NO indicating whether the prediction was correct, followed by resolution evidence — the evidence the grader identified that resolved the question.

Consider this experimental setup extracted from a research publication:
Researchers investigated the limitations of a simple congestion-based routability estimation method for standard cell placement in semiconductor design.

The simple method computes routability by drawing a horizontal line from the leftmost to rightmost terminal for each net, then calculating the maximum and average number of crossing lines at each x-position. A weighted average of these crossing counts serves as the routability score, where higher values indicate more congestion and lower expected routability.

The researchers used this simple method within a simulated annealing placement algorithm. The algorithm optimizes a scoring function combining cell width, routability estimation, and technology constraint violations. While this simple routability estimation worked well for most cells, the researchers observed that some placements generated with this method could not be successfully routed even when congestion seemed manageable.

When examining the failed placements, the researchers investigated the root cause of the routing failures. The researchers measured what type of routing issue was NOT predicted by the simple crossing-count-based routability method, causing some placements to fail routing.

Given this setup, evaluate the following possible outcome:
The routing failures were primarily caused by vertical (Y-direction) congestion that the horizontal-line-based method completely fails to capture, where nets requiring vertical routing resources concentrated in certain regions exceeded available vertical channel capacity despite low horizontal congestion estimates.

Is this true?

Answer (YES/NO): NO